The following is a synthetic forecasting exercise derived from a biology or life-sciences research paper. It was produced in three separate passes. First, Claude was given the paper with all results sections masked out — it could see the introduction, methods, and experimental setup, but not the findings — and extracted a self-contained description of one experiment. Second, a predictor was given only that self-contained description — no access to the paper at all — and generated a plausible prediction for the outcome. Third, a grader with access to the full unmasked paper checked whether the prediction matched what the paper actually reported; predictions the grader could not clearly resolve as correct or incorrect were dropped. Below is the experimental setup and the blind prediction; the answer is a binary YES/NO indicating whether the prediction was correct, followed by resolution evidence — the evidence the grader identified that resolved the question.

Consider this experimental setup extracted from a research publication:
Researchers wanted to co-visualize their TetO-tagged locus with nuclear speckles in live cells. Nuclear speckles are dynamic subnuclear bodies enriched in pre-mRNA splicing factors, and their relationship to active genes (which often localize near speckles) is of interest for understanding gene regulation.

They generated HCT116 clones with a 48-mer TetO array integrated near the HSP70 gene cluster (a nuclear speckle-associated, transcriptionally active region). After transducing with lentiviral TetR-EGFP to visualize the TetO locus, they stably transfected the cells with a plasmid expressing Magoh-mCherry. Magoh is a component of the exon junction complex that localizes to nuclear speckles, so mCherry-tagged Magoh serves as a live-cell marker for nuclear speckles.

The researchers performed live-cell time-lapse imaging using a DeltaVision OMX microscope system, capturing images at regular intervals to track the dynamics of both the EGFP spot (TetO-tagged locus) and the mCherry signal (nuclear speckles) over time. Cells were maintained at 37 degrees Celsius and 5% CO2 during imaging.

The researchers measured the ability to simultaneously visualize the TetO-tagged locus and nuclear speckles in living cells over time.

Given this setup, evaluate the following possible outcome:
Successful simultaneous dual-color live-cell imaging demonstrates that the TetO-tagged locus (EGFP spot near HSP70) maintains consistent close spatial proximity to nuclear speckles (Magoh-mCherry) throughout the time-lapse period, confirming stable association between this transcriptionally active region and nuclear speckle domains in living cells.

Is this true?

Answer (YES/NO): NO